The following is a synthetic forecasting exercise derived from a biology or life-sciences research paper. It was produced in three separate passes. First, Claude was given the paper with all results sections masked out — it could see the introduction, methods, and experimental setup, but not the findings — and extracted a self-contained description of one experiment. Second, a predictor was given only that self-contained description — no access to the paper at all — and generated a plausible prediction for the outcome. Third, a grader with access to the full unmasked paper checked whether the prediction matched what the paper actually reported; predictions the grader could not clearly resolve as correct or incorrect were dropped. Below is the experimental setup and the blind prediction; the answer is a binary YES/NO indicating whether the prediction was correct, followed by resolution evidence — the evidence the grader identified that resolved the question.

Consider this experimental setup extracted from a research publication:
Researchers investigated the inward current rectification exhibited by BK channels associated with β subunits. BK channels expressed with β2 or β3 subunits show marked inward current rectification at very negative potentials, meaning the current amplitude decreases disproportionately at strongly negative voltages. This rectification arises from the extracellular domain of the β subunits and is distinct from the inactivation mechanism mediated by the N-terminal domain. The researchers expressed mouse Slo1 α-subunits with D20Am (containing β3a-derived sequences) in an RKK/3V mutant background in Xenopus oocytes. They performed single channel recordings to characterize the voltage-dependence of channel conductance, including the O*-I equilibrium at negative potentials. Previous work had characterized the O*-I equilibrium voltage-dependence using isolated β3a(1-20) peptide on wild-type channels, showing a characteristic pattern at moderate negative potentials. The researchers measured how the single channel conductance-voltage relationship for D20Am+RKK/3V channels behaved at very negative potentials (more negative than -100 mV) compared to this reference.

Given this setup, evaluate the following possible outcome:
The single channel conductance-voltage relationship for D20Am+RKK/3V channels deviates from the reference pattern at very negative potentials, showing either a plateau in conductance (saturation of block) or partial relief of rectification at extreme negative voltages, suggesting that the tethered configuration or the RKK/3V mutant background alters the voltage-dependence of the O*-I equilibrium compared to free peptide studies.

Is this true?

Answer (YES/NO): NO